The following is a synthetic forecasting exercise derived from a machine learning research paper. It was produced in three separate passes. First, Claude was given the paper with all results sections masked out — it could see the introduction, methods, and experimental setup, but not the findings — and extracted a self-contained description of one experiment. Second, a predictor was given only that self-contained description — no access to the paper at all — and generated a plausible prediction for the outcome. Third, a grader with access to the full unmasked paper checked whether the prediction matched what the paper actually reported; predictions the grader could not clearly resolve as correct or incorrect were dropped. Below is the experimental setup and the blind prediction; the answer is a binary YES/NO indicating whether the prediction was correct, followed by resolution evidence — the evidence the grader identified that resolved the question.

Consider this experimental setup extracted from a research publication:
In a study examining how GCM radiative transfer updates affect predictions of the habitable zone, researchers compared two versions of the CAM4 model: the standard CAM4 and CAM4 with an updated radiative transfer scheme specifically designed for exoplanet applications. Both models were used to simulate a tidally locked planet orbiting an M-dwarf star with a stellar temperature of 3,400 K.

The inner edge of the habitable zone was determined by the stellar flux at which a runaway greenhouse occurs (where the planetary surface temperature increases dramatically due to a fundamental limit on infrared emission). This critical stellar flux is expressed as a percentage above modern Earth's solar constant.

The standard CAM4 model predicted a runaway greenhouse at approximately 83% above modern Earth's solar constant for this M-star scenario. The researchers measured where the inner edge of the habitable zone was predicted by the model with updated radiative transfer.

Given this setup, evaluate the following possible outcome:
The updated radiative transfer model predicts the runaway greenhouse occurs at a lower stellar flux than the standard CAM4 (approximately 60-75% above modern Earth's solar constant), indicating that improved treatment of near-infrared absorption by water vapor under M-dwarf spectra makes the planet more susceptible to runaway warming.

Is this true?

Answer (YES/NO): NO